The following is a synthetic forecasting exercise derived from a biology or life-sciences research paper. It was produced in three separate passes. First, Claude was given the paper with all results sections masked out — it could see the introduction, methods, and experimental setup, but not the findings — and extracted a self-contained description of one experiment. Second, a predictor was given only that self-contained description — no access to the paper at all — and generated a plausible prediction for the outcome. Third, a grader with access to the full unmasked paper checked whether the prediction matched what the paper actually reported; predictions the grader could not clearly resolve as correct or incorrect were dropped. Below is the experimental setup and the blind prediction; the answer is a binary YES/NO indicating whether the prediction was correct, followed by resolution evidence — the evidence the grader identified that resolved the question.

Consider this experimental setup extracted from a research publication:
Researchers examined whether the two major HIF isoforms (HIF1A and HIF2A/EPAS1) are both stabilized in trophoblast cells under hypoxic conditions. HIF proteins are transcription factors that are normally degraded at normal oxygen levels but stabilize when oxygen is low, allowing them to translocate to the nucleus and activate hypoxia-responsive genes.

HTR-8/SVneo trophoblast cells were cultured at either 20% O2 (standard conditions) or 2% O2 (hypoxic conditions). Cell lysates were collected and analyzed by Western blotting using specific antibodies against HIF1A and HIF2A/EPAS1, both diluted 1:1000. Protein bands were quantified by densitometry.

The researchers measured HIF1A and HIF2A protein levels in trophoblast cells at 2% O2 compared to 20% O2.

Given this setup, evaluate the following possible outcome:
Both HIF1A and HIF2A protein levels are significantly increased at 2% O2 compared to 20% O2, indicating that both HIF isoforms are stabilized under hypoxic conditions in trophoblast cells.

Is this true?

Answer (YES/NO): YES